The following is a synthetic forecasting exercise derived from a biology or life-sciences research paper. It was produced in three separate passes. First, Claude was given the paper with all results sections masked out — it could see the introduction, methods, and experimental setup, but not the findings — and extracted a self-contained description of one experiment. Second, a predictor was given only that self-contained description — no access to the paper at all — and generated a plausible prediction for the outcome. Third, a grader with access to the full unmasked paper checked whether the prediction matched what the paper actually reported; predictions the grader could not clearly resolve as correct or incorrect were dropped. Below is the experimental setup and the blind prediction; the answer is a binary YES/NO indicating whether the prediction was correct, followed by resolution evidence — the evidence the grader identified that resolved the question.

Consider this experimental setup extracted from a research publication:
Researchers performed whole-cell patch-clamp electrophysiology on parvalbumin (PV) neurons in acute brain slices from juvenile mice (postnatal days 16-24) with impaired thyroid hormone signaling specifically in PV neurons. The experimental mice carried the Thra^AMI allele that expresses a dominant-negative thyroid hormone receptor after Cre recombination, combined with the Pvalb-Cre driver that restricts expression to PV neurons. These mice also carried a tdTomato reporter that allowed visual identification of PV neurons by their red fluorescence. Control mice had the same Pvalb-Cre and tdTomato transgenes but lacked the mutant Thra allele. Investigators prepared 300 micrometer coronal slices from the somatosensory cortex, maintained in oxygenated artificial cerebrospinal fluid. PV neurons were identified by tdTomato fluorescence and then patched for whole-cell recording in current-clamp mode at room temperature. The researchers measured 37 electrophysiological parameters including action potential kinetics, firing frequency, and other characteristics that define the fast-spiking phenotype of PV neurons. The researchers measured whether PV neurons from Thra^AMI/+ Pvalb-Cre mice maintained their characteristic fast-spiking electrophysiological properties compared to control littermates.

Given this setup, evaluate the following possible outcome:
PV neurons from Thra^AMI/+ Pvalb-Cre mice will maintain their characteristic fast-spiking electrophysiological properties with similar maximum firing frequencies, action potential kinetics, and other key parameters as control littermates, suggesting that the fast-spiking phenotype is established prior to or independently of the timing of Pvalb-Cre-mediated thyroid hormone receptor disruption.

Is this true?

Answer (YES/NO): YES